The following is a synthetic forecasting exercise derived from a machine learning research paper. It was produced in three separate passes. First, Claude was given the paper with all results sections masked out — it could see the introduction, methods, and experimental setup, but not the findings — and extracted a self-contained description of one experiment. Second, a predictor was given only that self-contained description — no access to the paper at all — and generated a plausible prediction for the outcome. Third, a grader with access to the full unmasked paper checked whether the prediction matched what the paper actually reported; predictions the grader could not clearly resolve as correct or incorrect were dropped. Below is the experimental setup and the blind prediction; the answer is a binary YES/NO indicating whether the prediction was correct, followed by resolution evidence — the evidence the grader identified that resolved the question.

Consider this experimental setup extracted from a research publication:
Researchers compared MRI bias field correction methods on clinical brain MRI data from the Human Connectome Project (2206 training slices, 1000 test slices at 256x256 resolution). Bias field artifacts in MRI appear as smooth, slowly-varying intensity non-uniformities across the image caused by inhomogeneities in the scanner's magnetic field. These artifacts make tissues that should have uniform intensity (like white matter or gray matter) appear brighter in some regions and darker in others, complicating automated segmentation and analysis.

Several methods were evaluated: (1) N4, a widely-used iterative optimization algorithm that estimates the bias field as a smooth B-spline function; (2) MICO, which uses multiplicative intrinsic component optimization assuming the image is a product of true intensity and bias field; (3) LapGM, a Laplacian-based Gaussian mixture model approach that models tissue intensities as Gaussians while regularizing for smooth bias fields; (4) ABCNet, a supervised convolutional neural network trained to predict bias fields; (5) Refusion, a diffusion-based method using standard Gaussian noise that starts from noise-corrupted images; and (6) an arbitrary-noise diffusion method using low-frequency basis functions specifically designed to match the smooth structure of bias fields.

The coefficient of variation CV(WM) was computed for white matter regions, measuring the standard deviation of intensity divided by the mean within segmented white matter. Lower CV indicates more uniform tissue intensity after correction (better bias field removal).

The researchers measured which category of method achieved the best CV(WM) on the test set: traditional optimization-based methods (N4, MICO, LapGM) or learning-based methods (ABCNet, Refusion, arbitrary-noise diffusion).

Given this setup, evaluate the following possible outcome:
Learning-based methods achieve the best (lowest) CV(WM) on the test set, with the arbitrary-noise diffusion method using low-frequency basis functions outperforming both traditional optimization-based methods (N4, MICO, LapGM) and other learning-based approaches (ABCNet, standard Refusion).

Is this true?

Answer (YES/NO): YES